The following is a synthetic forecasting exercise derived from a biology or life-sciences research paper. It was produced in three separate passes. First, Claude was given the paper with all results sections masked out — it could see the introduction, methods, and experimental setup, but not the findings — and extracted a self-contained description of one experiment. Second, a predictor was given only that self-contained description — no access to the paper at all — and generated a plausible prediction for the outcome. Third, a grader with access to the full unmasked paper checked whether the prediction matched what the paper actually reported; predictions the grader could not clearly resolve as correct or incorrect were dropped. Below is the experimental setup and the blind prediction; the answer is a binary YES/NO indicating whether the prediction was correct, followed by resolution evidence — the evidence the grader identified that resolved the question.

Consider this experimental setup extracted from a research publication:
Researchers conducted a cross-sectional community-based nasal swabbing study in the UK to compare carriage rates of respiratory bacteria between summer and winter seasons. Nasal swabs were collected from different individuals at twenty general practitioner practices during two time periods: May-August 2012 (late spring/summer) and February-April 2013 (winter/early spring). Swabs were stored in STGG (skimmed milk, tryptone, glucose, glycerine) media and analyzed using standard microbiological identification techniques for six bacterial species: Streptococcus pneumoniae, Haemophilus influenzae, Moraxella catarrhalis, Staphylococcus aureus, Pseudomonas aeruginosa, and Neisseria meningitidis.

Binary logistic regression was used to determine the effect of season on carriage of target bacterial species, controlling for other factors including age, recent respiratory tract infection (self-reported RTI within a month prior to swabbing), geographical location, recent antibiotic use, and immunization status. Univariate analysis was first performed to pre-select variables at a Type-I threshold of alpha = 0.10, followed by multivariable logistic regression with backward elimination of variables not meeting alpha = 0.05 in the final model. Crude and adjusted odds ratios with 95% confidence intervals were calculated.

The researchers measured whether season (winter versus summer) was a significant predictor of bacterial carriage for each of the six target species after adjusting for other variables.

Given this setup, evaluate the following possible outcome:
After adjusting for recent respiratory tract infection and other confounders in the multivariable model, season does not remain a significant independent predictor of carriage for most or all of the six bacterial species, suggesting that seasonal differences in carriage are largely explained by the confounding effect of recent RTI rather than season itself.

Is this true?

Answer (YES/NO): YES